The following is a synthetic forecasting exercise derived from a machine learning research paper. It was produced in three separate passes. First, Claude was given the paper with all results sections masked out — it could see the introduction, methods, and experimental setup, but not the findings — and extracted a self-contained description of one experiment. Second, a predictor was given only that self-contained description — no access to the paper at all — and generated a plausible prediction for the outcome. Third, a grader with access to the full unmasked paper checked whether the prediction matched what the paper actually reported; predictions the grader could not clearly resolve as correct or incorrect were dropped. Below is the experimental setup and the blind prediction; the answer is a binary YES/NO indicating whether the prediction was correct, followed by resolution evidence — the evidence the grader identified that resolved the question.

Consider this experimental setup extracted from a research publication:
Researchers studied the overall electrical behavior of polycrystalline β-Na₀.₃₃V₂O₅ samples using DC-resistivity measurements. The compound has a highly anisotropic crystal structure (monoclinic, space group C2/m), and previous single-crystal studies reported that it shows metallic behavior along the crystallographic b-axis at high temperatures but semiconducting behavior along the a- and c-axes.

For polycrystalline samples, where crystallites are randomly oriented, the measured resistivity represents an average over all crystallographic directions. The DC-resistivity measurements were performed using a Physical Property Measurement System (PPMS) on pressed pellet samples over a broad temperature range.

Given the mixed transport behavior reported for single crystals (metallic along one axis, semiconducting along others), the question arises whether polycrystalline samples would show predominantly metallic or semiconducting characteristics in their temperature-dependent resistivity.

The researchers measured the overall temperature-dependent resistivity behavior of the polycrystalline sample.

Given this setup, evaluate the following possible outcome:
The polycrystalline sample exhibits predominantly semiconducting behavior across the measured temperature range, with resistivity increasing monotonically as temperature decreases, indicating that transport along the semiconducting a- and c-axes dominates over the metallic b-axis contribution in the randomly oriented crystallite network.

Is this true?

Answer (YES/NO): YES